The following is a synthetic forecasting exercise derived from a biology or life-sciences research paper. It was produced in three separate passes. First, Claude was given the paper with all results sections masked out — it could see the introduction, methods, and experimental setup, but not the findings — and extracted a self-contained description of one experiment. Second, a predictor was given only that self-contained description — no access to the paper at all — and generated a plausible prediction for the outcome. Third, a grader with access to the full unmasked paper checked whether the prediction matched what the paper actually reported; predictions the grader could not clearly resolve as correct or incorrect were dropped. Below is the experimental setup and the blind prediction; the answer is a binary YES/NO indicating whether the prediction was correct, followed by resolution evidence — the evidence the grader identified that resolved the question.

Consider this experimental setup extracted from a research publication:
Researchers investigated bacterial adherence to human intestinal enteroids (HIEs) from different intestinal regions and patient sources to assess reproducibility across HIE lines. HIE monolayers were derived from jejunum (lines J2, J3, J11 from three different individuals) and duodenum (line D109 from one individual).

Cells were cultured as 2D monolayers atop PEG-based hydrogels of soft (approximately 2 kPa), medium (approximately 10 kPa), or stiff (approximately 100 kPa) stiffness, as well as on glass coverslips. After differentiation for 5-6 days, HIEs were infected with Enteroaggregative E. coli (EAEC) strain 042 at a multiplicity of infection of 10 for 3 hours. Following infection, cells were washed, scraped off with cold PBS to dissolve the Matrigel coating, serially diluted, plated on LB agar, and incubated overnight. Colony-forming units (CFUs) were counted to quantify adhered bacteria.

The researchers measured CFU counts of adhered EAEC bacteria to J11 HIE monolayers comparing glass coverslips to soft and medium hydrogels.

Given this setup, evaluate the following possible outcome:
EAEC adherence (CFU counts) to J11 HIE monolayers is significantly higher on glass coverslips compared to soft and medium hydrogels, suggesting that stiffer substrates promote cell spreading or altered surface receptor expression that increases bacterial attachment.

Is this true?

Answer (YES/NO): NO